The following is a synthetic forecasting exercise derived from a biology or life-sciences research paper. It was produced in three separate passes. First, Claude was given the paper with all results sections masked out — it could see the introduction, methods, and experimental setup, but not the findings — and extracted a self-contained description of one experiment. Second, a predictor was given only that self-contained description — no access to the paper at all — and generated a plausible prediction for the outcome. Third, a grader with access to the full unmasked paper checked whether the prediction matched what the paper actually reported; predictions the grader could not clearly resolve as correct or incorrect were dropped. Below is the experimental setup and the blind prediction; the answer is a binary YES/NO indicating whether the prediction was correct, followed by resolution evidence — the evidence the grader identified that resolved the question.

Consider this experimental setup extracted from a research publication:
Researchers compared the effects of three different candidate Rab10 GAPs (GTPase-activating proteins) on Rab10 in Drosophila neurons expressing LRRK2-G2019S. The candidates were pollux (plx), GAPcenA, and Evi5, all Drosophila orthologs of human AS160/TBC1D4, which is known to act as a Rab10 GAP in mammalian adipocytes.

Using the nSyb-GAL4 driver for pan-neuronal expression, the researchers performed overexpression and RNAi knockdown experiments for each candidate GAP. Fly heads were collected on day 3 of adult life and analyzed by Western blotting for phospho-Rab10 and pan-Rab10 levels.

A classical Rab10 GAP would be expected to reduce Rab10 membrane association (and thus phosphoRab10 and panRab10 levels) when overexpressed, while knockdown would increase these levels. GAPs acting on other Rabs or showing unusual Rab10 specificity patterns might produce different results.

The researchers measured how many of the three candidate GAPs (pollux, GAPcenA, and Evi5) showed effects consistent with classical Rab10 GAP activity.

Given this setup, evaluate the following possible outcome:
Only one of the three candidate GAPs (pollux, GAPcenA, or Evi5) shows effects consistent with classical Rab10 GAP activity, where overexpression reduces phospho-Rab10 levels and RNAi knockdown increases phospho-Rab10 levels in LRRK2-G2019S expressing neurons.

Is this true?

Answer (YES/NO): YES